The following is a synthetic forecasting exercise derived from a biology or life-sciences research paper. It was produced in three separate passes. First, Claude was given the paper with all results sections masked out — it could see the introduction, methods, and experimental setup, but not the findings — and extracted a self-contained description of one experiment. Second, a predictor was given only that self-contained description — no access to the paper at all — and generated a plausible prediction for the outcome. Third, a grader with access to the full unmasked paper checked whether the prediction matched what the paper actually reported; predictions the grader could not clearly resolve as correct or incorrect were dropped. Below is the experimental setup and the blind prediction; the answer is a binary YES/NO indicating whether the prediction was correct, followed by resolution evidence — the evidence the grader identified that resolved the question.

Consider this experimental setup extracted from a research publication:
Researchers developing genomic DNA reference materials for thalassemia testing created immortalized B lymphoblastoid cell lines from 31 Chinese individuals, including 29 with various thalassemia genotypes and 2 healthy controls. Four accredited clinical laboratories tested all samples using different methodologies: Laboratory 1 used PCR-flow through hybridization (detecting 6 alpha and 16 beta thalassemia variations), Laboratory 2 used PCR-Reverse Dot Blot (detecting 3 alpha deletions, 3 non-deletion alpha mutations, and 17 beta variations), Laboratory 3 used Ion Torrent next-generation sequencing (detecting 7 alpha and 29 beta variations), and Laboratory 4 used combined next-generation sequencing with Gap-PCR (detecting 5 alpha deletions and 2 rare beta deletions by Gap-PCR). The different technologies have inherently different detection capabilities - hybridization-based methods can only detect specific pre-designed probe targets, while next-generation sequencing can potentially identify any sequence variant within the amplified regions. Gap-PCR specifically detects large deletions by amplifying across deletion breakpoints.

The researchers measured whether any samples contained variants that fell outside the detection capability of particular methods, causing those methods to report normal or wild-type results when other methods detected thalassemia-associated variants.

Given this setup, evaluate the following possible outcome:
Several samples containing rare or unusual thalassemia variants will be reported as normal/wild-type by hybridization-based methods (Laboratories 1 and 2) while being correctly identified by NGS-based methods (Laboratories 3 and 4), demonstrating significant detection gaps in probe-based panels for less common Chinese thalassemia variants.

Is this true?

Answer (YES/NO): YES